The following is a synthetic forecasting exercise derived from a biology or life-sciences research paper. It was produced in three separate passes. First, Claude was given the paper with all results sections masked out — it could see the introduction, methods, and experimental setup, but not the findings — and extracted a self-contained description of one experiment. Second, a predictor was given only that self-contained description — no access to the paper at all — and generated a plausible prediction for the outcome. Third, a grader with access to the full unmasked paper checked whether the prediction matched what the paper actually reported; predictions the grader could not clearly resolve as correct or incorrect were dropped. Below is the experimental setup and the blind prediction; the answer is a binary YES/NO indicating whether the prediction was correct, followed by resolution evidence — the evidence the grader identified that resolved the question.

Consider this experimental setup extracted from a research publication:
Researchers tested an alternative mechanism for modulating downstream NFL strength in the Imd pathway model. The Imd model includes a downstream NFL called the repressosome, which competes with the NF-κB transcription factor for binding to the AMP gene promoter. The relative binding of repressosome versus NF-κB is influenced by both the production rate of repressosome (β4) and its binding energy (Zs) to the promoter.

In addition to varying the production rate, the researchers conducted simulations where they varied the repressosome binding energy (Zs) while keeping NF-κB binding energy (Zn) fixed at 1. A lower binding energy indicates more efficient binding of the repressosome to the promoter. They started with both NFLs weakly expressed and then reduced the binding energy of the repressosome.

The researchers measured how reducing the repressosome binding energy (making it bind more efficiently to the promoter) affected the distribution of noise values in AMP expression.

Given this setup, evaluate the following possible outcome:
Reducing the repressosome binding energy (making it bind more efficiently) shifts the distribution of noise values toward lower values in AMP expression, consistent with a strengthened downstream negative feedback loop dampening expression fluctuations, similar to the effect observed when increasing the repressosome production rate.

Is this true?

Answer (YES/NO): NO